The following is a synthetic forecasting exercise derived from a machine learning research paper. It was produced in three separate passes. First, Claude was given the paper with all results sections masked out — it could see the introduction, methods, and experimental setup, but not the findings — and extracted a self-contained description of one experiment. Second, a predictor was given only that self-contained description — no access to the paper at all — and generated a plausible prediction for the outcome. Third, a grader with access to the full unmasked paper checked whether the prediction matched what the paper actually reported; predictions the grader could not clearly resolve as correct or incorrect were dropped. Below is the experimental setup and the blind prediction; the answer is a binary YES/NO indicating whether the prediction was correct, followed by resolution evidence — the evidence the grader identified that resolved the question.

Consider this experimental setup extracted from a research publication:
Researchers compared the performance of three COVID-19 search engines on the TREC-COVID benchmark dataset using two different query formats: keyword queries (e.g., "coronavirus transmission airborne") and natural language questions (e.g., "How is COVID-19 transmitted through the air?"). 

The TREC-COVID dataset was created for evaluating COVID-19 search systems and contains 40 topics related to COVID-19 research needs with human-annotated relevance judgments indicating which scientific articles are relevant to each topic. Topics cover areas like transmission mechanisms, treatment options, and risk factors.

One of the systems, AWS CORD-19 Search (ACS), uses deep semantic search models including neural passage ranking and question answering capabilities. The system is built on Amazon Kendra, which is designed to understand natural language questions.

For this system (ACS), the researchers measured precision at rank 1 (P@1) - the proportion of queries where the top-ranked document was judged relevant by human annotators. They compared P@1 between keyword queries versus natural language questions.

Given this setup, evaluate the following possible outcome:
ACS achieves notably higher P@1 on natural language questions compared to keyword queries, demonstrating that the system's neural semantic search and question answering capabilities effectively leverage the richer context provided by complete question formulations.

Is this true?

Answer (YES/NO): YES